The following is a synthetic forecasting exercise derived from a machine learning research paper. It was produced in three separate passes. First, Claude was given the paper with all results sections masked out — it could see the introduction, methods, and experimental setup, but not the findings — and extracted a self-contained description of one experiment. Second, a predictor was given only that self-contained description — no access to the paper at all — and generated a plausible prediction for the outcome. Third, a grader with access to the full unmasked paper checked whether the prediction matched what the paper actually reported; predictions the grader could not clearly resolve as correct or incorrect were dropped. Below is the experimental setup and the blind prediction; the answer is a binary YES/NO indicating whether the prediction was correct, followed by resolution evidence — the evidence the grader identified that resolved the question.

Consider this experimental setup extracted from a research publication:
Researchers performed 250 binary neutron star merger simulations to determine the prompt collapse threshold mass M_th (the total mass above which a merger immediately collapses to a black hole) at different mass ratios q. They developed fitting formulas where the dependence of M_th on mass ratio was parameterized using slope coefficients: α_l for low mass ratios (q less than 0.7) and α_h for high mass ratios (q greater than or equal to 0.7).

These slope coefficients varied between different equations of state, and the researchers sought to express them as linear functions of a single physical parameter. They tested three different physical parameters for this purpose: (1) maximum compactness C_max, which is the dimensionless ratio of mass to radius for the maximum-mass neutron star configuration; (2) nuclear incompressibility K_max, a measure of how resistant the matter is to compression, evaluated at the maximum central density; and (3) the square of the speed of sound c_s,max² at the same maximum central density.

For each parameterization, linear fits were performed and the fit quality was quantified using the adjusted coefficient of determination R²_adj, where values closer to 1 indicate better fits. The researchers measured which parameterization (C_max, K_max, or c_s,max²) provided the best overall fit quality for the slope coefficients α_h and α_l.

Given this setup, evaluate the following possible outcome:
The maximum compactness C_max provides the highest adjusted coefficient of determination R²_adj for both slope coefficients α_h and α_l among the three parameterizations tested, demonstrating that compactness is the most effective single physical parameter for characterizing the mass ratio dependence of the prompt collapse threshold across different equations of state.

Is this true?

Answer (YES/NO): NO